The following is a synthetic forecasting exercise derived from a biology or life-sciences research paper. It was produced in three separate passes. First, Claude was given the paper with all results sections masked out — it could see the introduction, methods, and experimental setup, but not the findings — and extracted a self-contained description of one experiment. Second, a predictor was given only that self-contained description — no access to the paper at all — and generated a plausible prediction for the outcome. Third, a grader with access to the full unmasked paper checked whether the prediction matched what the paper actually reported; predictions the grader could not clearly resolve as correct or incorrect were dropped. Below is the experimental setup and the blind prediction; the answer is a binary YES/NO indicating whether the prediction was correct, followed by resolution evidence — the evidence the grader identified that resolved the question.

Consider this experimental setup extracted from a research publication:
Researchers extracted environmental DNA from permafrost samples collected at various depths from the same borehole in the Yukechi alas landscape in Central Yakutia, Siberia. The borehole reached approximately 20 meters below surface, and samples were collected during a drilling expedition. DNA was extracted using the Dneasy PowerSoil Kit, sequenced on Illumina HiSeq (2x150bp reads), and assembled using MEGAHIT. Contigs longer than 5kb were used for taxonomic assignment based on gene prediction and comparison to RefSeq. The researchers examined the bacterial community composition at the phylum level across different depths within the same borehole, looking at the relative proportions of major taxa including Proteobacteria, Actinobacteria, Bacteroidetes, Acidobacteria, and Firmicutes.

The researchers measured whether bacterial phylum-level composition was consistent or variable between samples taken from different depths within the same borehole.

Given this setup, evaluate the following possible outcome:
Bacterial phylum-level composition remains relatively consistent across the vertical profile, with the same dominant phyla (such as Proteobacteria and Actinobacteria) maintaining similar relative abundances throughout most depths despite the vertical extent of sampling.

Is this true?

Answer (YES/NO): NO